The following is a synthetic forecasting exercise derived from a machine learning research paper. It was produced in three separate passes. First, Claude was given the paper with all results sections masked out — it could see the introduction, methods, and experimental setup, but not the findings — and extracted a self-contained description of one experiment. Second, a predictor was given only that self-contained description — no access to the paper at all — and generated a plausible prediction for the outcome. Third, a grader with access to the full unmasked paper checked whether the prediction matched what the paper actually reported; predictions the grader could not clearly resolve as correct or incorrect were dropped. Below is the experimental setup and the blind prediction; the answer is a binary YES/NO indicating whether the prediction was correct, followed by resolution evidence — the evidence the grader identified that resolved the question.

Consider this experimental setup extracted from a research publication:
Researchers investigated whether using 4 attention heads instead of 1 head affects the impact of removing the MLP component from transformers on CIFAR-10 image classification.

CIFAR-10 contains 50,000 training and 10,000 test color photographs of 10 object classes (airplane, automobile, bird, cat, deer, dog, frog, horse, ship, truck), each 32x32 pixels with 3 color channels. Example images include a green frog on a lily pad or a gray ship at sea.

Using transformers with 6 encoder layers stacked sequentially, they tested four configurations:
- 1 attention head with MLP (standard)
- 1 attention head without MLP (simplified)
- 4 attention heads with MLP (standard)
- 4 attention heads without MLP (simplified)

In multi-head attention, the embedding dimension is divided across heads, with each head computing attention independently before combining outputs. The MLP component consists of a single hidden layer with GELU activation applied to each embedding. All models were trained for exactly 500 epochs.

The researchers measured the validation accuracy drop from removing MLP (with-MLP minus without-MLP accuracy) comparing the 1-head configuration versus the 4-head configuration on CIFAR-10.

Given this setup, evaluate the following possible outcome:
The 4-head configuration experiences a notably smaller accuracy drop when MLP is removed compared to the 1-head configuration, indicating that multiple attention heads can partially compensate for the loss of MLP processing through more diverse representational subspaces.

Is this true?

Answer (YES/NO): NO